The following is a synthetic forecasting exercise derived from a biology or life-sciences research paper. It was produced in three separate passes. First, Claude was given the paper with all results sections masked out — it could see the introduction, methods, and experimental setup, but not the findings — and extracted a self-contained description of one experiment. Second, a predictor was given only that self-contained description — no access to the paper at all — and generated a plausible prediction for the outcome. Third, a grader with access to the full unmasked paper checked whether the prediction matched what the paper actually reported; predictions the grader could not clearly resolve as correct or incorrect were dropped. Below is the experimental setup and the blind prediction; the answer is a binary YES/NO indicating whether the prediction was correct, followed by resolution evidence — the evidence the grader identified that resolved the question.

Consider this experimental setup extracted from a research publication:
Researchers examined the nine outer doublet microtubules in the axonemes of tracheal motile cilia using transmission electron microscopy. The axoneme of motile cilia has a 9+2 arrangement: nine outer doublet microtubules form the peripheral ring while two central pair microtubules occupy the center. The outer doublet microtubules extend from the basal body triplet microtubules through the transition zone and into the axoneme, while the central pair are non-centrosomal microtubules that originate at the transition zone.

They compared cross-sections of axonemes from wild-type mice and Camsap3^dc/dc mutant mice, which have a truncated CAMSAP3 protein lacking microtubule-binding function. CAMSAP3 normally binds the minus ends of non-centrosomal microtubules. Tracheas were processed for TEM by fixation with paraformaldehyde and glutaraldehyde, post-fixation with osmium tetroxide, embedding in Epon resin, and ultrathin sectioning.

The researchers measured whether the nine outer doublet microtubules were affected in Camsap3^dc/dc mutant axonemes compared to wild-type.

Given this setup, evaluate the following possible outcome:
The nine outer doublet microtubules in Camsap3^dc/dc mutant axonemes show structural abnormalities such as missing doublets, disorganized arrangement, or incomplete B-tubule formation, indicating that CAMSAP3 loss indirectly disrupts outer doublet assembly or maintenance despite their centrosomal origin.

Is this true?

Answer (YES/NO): NO